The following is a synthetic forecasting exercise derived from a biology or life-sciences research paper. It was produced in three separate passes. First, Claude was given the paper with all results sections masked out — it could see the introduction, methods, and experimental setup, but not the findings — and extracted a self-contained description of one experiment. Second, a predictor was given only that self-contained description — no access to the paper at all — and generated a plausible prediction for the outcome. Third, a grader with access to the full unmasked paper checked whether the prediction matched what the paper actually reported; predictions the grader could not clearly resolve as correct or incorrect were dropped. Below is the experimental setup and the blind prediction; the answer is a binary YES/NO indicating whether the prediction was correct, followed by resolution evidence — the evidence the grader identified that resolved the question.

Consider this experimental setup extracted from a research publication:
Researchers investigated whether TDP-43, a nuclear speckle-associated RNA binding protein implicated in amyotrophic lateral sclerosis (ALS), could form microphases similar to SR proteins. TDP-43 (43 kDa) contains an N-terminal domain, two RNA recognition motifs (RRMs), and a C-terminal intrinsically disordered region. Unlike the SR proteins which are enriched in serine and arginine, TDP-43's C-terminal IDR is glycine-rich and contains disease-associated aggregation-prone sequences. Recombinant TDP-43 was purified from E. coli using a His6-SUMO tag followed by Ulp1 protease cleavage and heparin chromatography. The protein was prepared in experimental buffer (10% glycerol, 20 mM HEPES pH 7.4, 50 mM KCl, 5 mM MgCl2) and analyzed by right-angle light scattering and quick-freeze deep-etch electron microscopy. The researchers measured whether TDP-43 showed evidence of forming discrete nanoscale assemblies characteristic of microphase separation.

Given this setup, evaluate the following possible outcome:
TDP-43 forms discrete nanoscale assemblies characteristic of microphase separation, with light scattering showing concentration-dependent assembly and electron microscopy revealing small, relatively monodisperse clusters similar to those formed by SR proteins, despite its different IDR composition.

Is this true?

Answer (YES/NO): YES